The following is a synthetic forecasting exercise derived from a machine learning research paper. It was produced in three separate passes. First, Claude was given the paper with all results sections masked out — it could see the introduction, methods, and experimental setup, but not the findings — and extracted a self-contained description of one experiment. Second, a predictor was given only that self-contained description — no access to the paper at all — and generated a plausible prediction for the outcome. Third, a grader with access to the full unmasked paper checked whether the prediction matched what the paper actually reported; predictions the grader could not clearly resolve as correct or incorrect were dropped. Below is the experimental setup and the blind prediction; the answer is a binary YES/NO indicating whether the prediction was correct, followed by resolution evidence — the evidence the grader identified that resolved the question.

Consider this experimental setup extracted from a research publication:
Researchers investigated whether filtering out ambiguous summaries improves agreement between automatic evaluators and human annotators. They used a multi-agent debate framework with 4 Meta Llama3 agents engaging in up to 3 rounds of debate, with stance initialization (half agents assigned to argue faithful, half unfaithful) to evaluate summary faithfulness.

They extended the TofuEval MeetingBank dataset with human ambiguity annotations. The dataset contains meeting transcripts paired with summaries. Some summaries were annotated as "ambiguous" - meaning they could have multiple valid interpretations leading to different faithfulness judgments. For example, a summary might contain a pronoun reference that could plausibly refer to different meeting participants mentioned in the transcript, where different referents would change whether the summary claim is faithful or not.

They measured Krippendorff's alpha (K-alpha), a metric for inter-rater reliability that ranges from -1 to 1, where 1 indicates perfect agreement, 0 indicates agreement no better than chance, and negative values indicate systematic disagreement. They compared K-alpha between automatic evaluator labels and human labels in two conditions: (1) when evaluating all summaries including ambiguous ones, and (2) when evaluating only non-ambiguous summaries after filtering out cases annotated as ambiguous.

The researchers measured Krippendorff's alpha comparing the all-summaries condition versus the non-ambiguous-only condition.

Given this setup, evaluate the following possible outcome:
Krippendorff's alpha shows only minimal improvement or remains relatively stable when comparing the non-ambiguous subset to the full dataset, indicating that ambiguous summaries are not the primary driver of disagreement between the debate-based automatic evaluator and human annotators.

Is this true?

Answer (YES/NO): NO